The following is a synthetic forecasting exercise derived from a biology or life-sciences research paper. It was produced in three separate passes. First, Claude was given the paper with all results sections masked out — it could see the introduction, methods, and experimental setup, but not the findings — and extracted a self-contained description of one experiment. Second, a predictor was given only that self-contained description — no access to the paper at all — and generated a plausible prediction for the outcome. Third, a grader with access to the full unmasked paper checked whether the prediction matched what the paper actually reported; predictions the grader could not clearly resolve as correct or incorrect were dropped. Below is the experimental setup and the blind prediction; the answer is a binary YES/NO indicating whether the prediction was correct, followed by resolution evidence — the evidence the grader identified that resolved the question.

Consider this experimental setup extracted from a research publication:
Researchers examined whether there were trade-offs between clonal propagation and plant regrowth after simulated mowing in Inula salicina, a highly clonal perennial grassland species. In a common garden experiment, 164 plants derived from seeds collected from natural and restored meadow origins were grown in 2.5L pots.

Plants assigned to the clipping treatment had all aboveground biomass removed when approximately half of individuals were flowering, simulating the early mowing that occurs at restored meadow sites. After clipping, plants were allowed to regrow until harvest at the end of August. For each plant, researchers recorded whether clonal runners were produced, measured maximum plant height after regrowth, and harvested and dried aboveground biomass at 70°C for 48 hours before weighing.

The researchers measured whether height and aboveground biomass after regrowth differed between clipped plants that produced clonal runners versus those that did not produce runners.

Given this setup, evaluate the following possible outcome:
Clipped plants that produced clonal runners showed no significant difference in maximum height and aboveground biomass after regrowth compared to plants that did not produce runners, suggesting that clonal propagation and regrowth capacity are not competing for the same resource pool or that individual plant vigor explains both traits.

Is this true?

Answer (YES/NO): NO